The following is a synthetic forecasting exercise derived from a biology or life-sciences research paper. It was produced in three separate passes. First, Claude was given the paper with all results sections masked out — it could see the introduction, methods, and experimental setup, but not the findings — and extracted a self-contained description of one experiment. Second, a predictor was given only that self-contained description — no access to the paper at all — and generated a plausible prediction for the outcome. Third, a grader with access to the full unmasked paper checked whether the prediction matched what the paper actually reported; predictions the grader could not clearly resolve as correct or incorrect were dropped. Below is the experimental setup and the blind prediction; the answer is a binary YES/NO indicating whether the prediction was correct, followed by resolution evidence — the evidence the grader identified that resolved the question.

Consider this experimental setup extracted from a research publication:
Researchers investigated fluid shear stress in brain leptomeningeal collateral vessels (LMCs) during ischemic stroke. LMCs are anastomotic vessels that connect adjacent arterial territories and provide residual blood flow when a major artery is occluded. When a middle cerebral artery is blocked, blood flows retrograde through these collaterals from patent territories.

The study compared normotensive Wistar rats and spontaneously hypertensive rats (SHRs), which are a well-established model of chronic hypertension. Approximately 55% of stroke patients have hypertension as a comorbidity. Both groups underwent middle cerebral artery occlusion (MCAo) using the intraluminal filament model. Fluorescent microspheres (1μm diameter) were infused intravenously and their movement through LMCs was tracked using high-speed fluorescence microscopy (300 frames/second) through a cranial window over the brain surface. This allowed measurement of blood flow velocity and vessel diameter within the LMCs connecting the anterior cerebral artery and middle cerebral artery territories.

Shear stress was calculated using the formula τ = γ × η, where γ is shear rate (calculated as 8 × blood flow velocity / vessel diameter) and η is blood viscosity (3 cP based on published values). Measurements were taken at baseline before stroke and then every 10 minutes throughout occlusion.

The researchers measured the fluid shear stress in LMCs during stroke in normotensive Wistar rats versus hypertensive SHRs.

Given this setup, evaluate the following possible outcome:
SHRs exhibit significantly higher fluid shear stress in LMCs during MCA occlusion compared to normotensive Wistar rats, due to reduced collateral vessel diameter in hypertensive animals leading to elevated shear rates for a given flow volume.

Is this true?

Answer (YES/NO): YES